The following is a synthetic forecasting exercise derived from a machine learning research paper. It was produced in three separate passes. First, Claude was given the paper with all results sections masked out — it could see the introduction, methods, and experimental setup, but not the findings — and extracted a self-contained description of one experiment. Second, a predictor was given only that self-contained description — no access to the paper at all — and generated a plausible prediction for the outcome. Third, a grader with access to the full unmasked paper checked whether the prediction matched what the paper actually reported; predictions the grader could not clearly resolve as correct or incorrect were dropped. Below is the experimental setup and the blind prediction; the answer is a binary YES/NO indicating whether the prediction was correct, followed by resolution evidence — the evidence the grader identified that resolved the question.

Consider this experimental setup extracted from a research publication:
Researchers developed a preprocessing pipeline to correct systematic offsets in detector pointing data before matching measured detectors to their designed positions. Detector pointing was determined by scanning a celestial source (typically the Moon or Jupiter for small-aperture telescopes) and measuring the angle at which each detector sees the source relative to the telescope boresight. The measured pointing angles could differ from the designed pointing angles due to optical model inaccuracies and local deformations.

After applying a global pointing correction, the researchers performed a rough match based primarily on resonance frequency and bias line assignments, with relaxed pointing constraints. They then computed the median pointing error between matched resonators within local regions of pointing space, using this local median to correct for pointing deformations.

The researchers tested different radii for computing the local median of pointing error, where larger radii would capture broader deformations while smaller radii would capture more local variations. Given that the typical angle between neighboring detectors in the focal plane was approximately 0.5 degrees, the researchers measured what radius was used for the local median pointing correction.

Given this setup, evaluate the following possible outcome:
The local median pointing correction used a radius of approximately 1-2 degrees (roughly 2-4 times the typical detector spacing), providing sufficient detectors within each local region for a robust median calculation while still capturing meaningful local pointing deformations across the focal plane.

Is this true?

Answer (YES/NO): YES